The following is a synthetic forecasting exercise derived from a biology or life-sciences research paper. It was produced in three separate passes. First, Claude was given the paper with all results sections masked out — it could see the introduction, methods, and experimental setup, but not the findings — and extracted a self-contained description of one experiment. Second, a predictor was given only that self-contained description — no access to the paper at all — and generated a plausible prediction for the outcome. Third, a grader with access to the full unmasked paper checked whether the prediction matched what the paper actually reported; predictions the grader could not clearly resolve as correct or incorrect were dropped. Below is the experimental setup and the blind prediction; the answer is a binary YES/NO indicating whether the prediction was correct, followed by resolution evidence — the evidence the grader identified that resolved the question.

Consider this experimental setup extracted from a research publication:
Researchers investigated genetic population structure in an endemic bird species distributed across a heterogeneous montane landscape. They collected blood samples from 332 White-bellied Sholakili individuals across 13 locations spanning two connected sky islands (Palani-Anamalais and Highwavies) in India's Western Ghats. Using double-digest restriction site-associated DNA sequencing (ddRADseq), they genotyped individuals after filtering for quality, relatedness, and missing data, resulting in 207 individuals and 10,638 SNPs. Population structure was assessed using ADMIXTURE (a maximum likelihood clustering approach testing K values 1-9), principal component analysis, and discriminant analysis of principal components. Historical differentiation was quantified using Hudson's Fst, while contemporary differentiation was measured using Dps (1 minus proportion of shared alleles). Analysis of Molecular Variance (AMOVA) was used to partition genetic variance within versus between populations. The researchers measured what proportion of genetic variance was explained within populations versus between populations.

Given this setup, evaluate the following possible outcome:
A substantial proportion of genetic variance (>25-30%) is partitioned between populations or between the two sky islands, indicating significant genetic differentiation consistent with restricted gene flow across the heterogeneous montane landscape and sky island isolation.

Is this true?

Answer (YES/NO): NO